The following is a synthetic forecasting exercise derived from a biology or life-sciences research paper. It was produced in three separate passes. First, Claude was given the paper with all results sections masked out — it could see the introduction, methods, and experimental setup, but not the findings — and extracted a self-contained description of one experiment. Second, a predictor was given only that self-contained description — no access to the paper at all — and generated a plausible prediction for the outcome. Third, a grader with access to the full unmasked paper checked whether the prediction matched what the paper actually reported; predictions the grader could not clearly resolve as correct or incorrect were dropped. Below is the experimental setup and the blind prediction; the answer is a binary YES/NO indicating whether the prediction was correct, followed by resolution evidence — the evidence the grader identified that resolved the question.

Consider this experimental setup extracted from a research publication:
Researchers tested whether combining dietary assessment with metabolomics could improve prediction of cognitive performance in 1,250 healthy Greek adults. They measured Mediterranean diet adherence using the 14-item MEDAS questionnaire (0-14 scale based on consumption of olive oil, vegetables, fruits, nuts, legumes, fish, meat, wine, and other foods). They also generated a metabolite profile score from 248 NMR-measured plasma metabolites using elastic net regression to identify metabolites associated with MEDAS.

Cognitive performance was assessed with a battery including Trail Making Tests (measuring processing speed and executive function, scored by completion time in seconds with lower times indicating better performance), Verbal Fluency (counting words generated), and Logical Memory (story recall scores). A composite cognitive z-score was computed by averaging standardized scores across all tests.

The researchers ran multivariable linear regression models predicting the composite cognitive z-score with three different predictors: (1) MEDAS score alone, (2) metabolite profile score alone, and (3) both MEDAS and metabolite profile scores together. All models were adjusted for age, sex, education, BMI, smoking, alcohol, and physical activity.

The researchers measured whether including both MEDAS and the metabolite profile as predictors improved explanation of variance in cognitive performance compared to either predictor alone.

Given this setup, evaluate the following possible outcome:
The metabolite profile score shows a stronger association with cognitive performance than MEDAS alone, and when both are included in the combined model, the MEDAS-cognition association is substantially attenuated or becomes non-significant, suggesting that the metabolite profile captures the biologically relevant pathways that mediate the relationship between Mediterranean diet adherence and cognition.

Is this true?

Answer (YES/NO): NO